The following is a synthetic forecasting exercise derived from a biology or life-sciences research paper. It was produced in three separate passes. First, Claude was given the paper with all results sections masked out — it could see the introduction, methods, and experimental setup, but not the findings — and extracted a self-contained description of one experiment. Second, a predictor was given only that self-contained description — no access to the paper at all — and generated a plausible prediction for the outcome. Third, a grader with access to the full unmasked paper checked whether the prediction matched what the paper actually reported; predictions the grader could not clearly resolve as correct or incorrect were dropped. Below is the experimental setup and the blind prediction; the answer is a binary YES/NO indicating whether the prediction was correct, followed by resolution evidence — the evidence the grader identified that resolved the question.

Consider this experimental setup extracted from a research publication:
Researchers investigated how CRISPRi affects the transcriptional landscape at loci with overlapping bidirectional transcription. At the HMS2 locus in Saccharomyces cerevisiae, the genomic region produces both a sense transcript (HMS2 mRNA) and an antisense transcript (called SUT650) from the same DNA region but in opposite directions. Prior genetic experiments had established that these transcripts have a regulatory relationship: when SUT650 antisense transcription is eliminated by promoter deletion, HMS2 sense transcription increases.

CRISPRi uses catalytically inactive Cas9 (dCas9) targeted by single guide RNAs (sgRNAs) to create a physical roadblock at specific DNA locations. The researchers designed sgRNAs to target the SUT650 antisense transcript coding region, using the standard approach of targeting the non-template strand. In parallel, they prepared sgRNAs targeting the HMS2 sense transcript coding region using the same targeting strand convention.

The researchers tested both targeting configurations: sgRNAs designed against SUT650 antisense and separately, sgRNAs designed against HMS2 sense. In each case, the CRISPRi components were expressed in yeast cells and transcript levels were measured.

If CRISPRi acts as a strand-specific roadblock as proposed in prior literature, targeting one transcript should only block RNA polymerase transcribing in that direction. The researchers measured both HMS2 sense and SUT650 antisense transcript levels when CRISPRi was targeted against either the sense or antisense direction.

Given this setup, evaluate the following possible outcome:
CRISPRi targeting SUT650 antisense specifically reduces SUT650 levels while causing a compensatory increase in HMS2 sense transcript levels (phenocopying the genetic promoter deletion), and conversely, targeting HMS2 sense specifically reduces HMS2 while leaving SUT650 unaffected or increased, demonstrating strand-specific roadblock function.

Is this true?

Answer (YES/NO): NO